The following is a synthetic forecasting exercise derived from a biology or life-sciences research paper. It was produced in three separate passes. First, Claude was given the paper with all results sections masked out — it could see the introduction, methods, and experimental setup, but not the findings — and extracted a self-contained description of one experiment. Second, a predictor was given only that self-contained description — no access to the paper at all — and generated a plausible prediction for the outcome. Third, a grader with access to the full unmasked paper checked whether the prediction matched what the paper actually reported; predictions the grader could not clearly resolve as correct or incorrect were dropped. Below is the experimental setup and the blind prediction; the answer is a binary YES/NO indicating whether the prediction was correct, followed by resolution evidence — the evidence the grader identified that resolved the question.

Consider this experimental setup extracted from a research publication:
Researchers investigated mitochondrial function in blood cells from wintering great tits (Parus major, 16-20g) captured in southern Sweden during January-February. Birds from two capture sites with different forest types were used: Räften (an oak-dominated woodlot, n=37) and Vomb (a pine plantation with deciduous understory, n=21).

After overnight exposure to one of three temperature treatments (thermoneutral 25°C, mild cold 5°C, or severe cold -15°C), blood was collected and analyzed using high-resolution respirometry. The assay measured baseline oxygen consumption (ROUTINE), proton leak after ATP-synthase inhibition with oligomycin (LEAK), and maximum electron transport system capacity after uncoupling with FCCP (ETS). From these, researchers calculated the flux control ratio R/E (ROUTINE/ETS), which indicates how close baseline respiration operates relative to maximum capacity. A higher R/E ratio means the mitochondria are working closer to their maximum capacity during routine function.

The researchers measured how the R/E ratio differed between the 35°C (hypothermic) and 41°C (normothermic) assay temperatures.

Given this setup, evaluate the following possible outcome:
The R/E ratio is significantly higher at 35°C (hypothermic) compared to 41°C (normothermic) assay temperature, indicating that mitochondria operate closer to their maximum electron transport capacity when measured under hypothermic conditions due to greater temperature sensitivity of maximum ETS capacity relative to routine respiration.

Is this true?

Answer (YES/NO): NO